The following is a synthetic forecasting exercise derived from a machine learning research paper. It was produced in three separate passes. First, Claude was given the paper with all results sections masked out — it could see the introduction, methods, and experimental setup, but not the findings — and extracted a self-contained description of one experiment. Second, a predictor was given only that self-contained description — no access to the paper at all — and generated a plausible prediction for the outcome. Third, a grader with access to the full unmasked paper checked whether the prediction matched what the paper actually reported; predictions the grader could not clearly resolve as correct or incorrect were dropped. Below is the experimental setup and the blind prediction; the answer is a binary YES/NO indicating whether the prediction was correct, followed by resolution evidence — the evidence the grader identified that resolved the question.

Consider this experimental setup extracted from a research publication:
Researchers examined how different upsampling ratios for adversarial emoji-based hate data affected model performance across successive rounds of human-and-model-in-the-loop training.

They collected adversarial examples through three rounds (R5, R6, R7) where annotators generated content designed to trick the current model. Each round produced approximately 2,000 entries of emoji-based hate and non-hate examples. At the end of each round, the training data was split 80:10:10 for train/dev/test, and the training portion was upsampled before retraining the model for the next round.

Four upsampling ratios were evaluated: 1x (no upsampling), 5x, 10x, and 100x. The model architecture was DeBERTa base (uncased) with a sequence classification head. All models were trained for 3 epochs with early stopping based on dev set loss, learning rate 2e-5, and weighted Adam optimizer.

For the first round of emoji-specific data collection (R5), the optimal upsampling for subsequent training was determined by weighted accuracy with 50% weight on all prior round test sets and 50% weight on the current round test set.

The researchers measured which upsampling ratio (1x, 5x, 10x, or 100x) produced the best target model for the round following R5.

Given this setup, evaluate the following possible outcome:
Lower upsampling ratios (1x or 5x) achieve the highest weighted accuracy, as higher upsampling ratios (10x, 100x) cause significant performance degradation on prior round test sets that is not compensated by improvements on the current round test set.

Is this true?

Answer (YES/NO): NO